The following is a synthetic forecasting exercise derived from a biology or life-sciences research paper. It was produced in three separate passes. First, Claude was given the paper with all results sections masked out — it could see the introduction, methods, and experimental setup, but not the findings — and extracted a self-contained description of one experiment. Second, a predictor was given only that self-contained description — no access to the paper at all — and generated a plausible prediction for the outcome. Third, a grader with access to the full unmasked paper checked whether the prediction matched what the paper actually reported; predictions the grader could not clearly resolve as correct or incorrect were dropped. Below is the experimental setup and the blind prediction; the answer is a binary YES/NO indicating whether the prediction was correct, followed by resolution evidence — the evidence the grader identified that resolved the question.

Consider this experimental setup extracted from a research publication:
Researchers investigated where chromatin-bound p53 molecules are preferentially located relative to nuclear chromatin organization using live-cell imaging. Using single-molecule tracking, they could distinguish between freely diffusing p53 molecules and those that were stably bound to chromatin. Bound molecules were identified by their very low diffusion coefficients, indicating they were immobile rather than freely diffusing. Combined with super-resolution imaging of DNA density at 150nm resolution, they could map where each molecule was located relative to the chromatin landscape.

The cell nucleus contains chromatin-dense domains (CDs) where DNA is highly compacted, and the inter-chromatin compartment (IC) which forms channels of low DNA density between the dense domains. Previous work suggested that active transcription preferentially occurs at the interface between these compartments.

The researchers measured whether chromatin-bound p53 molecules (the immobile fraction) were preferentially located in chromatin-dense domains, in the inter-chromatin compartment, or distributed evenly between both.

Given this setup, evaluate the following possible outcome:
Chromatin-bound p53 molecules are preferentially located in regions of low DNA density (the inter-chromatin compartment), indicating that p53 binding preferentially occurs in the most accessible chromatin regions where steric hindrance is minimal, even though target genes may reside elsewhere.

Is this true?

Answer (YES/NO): NO